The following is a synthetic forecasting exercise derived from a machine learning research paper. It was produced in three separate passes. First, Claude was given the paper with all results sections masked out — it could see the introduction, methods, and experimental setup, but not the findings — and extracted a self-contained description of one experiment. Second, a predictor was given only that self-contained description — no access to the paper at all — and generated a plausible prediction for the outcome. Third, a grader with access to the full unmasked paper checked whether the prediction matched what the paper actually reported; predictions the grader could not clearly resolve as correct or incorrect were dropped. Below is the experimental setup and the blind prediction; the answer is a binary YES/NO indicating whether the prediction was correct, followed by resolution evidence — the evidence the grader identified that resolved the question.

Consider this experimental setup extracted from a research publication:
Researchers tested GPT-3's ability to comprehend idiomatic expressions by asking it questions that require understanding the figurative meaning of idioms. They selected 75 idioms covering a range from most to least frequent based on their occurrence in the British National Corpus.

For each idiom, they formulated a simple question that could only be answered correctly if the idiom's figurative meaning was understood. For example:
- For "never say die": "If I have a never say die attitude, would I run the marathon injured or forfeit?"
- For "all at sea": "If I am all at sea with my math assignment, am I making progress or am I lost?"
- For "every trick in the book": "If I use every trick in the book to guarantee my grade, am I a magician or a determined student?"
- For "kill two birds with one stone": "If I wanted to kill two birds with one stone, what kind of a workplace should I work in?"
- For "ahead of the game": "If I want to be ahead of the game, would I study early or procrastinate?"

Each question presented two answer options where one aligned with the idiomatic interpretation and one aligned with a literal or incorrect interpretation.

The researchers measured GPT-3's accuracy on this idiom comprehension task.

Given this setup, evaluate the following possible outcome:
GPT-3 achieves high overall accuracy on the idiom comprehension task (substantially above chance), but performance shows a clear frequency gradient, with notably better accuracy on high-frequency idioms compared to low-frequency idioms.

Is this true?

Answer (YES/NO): NO